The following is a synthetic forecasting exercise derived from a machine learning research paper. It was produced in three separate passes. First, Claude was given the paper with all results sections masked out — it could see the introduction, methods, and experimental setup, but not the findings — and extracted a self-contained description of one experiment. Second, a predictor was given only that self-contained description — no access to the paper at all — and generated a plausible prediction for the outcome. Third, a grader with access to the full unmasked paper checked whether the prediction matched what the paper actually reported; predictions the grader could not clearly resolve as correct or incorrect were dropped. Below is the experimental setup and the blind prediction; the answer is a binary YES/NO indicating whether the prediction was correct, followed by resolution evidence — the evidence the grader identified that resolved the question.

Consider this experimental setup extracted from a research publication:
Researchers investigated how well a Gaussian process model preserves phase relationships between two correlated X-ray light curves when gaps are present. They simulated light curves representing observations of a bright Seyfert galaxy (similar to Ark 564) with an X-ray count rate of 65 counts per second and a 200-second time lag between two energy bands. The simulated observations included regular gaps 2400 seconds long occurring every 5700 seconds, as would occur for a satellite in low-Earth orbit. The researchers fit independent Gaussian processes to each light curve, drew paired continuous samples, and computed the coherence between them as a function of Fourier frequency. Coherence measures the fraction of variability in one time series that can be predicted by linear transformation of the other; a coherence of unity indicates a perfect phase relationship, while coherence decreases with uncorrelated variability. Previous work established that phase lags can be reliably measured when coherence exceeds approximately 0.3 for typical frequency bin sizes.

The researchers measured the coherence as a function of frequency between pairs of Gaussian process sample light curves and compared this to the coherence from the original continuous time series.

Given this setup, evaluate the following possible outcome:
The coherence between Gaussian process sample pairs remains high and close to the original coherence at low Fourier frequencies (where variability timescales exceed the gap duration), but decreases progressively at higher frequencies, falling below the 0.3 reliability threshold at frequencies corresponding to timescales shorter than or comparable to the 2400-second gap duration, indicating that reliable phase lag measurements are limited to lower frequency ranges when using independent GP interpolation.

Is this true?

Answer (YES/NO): NO